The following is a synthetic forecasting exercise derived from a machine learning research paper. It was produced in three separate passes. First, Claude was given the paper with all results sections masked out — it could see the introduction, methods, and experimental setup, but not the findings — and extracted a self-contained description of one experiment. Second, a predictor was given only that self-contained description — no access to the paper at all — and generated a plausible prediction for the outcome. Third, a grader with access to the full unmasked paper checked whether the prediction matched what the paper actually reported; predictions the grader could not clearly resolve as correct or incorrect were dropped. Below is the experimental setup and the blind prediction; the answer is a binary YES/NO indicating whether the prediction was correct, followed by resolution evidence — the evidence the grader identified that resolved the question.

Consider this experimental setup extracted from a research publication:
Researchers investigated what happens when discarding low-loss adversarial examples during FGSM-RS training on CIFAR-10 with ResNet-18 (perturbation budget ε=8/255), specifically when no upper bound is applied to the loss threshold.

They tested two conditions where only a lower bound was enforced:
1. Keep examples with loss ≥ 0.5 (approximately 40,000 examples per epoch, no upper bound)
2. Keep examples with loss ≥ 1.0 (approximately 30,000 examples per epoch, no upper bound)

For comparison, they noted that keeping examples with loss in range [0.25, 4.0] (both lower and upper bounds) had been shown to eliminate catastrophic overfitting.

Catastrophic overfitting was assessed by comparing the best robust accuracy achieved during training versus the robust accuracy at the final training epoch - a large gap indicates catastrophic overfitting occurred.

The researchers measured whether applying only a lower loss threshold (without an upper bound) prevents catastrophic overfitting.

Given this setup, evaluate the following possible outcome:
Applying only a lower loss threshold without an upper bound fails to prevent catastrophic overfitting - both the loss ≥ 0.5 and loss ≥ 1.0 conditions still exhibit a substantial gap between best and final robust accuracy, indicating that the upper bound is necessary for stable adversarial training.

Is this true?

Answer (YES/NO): NO